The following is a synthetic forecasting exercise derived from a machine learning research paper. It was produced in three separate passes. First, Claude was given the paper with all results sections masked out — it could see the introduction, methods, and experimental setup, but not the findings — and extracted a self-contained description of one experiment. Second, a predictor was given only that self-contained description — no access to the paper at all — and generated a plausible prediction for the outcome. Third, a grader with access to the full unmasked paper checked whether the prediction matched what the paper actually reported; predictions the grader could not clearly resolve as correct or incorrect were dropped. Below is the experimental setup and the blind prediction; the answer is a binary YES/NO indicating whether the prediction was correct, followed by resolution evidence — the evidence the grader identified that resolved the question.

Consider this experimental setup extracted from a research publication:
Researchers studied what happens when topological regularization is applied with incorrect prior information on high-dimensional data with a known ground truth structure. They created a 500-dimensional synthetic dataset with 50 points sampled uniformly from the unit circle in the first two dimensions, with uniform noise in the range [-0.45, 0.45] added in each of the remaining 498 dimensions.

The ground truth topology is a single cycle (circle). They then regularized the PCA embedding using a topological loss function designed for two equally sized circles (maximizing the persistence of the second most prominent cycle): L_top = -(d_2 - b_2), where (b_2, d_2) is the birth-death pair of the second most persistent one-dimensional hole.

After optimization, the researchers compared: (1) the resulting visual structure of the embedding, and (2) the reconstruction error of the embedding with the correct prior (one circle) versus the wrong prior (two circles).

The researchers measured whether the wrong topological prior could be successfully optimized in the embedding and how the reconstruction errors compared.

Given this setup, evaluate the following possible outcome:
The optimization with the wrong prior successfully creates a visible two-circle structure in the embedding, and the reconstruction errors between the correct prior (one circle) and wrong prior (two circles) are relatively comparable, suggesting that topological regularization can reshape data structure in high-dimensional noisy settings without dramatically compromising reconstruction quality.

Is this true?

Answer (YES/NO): YES